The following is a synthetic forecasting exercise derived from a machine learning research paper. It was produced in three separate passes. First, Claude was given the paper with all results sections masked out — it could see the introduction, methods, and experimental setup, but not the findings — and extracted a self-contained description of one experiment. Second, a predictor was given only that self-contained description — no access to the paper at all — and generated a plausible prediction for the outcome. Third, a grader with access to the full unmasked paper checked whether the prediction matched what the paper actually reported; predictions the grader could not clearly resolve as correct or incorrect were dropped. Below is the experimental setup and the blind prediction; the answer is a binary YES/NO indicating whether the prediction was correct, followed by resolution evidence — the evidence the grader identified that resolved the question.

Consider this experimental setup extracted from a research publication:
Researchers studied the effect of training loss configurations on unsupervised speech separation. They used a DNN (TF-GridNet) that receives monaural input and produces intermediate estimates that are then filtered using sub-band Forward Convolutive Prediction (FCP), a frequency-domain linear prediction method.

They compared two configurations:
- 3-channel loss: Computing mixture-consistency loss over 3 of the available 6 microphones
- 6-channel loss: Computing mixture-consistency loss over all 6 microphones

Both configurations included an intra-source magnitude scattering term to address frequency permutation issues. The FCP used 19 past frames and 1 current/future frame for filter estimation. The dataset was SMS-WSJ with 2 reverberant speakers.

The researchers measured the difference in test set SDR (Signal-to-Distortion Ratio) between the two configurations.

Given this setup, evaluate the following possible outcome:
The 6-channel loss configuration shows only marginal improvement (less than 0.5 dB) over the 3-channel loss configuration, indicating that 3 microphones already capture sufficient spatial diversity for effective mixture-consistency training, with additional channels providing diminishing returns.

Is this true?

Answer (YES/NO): YES